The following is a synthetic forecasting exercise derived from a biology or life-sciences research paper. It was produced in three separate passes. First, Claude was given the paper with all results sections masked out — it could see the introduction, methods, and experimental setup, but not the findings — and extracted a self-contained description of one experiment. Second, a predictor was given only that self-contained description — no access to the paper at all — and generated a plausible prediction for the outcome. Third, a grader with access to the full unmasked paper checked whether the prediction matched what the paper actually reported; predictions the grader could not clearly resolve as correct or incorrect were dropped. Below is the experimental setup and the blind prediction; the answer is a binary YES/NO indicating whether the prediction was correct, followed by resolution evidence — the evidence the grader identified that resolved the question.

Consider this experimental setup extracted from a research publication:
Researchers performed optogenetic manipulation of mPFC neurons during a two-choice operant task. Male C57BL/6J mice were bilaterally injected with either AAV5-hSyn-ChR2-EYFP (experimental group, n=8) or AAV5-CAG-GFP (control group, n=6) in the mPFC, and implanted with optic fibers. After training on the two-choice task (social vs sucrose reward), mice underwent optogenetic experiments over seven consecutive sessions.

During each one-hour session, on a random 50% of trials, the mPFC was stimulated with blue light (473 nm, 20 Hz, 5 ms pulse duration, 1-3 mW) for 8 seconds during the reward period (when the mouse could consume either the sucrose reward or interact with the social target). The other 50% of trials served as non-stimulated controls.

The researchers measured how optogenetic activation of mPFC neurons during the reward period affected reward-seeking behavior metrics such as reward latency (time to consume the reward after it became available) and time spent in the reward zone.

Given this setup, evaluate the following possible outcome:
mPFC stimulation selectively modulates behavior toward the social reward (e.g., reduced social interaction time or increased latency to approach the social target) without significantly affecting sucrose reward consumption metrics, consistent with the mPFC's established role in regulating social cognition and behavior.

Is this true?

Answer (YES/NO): NO